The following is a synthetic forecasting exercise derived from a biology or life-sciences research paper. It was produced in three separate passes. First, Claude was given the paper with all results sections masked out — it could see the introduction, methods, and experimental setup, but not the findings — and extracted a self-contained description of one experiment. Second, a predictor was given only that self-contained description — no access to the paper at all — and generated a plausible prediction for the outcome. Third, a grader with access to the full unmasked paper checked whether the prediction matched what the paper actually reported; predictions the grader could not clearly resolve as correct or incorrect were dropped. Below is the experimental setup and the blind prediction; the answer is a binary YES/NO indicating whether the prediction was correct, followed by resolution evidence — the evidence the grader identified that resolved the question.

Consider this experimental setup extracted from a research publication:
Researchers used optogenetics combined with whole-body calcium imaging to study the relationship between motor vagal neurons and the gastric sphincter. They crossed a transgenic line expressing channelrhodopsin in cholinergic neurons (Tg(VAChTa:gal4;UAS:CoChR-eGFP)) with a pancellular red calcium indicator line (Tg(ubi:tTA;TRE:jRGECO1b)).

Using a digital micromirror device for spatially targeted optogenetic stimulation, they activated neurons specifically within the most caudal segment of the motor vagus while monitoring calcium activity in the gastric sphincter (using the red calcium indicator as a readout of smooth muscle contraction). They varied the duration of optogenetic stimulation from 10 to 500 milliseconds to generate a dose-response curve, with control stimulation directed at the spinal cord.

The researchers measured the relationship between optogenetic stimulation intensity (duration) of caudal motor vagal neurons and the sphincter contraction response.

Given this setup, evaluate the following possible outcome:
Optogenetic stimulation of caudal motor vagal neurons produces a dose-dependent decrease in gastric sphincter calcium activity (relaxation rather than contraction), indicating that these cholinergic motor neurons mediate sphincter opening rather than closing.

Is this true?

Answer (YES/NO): NO